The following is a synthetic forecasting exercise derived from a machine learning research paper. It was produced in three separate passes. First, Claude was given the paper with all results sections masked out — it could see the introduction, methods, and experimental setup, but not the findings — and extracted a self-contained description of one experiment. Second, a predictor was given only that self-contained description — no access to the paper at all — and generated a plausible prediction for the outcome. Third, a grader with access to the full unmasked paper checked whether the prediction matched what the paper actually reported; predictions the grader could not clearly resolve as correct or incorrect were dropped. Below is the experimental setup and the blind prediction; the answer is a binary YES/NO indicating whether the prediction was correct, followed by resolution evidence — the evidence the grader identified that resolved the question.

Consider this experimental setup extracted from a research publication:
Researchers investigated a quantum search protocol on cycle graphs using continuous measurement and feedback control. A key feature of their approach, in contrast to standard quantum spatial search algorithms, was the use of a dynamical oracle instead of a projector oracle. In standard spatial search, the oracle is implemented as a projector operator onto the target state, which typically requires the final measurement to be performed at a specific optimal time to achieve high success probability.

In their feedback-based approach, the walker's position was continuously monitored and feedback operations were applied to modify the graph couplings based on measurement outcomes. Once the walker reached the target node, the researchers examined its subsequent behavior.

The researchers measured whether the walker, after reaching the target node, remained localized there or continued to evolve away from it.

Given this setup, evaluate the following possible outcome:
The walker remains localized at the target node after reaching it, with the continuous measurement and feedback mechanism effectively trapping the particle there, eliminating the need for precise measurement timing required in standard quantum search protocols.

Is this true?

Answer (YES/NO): YES